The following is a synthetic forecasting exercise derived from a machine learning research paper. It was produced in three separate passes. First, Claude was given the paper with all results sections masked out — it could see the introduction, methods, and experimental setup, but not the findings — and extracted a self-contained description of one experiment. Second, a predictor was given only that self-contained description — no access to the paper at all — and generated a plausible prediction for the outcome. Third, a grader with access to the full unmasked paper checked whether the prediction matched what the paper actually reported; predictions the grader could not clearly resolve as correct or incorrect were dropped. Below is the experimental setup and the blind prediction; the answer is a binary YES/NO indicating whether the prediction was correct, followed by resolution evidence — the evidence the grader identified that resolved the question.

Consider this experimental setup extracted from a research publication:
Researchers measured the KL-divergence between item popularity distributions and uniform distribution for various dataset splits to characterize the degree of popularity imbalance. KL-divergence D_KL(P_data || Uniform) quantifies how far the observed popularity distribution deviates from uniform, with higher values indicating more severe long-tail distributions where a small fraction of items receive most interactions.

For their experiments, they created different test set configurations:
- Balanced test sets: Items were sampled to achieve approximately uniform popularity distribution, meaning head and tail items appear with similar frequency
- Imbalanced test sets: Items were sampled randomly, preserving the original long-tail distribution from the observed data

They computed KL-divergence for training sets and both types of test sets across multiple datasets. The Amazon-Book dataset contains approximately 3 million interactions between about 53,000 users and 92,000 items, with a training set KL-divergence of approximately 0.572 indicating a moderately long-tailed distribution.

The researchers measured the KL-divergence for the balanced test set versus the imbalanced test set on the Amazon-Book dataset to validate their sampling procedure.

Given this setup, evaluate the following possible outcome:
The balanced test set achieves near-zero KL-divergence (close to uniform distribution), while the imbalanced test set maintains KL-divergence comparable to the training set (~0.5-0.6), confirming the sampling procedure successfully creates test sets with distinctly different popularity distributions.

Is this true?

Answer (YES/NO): YES